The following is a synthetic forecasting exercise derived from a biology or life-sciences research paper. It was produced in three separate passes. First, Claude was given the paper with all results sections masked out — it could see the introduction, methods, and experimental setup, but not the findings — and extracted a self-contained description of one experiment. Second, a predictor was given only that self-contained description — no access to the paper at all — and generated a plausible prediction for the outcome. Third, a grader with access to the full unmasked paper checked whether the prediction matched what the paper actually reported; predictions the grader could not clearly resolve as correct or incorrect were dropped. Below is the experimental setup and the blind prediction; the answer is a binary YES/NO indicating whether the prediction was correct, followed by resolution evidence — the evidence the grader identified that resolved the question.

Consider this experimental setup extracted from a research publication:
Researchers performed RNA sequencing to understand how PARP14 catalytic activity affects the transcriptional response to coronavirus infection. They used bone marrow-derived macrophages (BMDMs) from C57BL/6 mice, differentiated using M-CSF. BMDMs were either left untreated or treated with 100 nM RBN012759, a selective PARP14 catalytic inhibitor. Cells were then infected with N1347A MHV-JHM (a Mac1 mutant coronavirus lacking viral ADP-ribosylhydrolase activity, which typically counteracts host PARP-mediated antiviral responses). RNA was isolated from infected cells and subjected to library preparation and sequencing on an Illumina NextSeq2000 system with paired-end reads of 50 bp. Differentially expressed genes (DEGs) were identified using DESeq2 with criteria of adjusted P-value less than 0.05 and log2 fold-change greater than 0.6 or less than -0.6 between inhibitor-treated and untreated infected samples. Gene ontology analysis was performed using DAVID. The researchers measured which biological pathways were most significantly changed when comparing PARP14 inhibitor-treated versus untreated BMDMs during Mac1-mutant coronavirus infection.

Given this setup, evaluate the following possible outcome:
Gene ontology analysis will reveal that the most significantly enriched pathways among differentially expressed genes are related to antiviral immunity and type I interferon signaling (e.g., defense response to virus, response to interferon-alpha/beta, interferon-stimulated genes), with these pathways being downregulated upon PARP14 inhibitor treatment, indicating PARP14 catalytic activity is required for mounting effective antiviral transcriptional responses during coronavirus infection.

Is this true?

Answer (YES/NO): YES